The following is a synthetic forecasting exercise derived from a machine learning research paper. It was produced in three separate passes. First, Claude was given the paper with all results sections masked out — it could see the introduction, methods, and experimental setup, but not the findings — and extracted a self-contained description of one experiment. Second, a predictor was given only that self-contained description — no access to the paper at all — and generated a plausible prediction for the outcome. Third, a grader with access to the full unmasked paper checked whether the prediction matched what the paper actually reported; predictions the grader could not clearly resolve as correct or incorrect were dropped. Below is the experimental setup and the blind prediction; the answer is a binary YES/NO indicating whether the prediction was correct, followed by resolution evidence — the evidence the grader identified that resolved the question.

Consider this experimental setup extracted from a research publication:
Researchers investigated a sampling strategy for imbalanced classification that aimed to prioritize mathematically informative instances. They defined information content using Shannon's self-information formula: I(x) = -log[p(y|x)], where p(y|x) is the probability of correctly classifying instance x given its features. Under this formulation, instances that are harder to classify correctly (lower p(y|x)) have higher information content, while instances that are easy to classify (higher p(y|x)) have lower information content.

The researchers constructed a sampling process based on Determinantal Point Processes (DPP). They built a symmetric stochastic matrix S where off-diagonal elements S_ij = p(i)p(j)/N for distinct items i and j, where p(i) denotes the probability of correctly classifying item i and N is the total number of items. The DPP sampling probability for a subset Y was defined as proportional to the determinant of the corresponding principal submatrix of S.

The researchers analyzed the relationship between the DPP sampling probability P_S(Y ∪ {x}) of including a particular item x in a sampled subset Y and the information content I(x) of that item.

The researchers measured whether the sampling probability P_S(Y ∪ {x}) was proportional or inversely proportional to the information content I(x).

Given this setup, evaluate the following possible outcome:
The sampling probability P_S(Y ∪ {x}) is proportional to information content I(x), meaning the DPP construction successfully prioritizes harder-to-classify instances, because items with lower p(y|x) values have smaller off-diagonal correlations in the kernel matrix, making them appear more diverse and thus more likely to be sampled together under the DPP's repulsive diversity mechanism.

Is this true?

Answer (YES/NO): YES